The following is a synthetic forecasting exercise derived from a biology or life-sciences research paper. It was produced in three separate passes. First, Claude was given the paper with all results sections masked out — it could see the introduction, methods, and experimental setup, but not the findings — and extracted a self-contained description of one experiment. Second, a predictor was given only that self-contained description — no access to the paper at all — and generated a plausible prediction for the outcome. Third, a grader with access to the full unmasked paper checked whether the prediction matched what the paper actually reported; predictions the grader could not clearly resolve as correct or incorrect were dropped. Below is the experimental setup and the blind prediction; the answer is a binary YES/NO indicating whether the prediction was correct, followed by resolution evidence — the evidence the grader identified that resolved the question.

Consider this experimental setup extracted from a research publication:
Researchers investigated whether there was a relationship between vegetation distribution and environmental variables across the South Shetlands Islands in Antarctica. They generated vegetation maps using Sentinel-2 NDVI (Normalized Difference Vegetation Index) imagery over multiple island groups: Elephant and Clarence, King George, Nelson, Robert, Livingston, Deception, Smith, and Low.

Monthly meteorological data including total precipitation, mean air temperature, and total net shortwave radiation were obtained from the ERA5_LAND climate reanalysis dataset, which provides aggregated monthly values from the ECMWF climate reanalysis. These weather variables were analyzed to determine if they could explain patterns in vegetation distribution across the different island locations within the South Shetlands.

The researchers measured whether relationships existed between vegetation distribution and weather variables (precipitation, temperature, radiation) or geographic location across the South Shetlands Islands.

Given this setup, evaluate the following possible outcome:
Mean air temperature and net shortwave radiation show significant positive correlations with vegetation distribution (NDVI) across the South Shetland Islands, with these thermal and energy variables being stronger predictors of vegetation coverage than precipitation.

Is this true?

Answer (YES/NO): NO